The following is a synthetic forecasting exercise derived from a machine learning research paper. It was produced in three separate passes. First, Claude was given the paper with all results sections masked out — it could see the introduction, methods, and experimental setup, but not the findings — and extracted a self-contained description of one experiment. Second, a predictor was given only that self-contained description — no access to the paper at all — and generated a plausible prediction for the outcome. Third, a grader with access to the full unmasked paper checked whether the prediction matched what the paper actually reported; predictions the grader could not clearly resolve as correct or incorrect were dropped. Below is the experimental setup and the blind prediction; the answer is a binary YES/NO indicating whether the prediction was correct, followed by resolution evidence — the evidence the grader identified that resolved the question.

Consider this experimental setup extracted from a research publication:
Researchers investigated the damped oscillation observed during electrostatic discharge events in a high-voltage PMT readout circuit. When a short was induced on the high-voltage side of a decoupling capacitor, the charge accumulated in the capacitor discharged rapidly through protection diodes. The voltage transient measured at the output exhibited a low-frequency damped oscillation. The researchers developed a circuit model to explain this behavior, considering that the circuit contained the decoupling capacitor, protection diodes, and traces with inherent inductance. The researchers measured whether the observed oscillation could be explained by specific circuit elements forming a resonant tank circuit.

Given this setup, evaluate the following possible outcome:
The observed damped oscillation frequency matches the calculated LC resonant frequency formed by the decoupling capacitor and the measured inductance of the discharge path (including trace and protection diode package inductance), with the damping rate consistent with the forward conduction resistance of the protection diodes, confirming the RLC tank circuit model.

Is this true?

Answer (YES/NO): NO